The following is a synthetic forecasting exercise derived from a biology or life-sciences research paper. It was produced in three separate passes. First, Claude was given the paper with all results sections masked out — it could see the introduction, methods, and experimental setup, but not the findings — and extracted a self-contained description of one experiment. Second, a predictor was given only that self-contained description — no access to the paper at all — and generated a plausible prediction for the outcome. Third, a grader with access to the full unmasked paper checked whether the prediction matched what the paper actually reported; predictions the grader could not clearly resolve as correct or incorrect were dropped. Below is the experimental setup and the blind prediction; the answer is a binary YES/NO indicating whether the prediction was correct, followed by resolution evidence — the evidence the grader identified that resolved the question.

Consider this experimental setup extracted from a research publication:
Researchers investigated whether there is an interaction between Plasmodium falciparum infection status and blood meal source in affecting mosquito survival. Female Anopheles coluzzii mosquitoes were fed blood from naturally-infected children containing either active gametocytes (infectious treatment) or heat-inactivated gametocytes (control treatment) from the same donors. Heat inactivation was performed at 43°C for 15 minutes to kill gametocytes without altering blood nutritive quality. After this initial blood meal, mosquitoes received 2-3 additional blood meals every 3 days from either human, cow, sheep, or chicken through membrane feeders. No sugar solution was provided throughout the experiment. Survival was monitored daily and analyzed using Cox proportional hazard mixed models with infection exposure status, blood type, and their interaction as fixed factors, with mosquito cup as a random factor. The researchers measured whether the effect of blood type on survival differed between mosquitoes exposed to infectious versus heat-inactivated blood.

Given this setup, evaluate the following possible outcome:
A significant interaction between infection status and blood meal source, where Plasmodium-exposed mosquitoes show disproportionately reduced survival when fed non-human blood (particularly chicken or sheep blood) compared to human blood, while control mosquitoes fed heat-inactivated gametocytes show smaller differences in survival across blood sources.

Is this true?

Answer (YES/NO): NO